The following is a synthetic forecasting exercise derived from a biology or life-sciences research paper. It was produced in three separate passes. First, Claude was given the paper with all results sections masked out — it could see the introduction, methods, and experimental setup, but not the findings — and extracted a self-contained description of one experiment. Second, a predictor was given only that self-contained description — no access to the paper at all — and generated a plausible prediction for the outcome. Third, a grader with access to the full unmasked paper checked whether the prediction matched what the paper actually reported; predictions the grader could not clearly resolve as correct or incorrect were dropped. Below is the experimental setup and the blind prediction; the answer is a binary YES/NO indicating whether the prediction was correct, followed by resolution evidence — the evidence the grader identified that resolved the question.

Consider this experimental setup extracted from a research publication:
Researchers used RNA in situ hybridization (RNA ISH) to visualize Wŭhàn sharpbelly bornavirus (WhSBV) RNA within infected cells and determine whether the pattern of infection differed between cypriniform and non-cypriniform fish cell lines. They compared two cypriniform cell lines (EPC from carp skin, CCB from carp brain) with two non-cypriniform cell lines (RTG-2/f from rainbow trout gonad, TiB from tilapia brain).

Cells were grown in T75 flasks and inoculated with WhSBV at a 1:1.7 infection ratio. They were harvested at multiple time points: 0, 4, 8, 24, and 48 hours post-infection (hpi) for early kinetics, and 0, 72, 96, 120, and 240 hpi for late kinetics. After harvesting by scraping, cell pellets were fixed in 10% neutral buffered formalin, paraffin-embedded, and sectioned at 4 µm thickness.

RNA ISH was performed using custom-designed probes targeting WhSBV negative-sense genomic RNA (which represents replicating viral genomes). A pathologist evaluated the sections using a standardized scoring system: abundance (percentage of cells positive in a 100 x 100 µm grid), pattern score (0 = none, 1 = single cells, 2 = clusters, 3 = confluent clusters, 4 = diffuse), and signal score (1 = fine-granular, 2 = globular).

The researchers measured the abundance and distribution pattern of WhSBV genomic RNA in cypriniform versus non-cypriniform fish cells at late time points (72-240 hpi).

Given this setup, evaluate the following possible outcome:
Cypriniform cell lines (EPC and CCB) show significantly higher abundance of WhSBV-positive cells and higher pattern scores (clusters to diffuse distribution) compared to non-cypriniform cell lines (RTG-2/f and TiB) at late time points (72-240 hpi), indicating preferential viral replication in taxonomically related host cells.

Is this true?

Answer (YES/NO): YES